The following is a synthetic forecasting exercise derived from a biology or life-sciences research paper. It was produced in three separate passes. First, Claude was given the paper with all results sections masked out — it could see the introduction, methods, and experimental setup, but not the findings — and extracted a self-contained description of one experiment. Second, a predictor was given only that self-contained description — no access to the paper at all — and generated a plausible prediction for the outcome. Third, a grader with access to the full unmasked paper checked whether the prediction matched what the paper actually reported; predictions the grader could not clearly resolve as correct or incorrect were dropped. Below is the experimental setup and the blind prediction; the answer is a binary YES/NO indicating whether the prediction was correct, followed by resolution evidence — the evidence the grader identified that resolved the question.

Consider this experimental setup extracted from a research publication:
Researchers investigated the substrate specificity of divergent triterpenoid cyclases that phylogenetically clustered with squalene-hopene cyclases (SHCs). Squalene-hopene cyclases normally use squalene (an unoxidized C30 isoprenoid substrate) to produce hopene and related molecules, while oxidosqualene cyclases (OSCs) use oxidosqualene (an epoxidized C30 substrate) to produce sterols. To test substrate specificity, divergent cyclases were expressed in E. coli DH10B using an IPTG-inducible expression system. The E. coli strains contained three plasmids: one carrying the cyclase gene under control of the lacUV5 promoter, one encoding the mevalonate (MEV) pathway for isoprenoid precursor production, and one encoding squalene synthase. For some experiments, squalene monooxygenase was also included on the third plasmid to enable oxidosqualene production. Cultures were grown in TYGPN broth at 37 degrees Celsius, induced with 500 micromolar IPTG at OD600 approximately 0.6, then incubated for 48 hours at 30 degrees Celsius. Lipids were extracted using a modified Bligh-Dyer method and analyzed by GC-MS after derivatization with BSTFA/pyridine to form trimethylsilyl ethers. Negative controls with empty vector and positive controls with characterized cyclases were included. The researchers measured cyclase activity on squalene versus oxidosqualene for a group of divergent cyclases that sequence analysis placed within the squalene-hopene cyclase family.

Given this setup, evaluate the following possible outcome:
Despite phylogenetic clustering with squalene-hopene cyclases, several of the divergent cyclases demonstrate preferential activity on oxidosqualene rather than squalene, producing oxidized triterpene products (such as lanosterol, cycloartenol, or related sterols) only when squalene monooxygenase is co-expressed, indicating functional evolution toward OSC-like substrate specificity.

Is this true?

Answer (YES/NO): NO